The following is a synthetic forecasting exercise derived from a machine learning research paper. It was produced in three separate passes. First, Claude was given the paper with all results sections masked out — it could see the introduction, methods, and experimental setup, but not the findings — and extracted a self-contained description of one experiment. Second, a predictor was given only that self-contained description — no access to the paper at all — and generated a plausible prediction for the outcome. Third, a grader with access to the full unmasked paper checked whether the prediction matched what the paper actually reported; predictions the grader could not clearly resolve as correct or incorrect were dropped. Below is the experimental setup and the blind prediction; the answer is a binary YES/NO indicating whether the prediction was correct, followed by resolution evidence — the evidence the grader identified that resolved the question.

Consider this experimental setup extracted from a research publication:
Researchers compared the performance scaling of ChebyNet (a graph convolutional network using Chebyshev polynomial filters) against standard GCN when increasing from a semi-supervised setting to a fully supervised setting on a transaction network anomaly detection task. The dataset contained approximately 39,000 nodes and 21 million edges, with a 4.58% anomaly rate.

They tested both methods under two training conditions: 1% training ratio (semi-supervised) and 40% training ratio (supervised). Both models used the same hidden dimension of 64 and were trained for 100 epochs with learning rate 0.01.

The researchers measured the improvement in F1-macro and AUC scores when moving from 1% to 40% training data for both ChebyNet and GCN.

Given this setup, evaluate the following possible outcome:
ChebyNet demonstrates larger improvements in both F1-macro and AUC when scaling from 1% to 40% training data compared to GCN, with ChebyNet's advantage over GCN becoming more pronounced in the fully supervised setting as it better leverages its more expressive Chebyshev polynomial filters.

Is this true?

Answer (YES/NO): NO